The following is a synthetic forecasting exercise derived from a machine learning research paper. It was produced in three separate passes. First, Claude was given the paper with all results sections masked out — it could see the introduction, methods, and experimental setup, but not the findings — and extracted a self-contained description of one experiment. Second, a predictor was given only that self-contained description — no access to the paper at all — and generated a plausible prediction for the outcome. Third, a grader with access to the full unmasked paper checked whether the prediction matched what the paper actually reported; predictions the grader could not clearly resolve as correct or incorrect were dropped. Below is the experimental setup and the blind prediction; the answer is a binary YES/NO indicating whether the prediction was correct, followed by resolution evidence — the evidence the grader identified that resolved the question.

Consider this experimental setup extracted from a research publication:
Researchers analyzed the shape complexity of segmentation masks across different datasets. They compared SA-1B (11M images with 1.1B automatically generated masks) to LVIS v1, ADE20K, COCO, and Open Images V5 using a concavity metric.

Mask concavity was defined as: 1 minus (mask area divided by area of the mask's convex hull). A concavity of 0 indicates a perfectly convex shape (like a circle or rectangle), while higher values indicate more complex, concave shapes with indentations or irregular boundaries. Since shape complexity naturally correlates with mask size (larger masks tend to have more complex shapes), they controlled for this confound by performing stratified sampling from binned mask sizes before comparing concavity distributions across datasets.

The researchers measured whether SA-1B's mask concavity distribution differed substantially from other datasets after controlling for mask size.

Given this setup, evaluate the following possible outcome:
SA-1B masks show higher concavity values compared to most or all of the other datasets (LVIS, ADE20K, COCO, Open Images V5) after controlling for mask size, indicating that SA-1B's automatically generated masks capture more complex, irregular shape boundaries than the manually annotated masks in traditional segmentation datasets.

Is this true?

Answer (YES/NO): NO